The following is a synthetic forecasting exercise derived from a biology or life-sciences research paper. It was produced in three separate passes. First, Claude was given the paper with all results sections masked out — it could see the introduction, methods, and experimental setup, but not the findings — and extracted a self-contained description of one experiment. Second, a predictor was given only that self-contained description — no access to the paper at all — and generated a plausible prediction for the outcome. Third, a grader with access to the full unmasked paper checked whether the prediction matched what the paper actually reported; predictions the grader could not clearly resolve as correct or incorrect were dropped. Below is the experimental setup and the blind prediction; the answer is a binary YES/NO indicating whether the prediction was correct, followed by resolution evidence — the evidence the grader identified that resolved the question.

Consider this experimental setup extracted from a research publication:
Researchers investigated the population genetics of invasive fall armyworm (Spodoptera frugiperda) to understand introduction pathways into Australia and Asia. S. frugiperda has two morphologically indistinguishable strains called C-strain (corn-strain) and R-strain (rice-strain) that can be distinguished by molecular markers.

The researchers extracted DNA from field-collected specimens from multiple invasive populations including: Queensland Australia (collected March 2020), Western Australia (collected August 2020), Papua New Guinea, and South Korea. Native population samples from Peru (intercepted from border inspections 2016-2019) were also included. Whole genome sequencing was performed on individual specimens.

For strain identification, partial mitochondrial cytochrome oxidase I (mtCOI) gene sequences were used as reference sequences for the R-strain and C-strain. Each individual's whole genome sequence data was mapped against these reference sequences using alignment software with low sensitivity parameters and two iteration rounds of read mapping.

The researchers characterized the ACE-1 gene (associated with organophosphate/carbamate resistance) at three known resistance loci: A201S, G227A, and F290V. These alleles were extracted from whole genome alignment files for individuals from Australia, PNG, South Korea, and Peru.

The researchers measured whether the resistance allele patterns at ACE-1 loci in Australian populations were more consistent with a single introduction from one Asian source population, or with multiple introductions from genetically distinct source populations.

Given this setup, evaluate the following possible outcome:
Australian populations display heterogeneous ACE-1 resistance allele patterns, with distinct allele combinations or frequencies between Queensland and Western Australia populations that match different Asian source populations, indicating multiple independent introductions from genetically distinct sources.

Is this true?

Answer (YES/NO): YES